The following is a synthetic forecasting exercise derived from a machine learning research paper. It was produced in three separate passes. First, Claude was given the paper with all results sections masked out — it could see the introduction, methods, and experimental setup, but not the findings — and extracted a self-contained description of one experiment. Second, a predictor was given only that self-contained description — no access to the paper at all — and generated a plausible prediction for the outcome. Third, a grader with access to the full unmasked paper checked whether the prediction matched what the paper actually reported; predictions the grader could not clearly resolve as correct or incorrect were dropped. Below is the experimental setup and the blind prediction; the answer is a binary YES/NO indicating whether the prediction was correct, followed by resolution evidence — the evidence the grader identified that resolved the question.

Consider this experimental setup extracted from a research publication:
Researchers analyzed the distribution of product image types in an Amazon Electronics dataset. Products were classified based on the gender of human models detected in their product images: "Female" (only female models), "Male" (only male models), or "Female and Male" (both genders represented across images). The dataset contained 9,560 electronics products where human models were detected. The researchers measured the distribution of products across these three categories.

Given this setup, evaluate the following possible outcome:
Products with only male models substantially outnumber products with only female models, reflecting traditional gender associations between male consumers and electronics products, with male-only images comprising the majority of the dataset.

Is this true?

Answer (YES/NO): NO